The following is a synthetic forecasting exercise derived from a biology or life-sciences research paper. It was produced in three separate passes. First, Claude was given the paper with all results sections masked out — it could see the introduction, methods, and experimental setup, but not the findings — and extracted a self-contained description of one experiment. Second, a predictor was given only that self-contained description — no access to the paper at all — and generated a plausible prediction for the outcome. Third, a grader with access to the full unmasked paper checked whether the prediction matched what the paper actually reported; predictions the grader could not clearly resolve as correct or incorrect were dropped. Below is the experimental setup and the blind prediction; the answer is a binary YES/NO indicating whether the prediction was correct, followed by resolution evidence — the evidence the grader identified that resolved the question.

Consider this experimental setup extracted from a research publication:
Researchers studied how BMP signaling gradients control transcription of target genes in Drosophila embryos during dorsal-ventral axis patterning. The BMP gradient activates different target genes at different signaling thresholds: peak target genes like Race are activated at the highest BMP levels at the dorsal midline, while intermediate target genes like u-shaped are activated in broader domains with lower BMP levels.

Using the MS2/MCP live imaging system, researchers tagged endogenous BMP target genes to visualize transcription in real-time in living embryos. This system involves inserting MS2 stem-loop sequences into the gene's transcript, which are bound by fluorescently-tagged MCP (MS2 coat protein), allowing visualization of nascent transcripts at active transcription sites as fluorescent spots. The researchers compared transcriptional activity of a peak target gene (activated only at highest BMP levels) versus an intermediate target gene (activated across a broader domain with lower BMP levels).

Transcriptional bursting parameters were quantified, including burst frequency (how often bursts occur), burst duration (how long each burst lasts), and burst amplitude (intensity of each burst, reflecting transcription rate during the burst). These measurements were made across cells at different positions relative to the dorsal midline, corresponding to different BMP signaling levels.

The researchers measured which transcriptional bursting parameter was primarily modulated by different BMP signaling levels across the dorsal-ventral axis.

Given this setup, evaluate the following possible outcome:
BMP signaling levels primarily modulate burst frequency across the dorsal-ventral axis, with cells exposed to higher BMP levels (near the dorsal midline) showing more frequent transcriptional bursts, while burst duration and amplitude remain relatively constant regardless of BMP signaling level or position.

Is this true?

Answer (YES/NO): NO